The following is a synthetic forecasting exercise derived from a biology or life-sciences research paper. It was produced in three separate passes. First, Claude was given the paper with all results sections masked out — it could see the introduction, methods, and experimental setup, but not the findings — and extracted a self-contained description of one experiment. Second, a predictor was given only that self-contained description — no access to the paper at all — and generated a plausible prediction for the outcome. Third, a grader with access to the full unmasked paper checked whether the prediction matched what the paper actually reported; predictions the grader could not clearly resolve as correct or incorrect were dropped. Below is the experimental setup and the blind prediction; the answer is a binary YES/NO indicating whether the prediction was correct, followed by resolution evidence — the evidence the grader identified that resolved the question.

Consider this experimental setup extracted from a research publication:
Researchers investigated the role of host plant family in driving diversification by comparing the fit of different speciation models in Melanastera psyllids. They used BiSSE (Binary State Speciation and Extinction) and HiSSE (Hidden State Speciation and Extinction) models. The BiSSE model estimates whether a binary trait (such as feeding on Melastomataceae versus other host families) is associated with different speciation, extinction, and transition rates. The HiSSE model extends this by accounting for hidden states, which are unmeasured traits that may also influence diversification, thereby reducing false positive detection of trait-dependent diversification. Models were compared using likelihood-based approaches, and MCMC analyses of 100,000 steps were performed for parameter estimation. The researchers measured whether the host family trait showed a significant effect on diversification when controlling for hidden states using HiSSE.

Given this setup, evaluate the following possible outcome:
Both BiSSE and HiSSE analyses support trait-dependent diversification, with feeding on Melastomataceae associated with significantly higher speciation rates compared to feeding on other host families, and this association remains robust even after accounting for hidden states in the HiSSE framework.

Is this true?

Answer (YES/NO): NO